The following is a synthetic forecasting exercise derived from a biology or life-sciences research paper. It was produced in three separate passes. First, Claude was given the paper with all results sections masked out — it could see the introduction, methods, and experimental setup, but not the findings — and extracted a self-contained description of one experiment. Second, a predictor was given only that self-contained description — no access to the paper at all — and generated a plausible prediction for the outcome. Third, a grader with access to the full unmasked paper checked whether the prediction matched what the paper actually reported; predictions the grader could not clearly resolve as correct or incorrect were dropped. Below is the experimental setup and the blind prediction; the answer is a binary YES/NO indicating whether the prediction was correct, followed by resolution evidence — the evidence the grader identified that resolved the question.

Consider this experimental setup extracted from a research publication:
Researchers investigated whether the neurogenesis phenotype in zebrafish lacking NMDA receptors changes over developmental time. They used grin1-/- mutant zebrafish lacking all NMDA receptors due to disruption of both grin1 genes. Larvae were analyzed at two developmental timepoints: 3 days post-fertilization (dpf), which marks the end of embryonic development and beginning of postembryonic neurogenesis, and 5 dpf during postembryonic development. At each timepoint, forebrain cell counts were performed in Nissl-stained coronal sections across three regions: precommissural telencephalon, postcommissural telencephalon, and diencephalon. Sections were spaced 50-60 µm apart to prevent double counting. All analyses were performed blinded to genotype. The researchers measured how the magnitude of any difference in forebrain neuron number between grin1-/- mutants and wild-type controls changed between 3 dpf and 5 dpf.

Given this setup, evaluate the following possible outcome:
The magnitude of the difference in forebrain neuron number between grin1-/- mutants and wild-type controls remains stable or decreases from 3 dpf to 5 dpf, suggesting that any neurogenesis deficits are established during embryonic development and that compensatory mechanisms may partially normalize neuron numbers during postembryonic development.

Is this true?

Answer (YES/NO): NO